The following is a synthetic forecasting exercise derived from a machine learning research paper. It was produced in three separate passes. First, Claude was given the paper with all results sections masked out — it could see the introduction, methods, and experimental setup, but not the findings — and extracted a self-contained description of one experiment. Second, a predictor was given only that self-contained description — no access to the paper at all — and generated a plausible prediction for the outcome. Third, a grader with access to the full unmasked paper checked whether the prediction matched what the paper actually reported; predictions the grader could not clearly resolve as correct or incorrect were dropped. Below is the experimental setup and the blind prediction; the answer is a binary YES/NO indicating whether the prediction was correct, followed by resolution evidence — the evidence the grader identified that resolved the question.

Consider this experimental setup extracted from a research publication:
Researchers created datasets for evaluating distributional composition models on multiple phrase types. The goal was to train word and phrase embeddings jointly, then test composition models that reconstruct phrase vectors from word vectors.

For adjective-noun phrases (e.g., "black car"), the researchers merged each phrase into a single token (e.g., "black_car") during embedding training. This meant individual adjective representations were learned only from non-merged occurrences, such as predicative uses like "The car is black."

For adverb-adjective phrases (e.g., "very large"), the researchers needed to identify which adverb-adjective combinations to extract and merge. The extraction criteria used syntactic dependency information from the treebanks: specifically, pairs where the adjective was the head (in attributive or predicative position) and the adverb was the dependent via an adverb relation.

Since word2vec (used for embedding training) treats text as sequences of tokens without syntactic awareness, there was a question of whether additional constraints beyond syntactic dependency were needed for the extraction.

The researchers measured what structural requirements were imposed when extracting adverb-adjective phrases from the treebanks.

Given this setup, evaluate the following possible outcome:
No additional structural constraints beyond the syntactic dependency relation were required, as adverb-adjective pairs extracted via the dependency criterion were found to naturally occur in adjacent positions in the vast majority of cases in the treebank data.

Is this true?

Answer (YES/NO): NO